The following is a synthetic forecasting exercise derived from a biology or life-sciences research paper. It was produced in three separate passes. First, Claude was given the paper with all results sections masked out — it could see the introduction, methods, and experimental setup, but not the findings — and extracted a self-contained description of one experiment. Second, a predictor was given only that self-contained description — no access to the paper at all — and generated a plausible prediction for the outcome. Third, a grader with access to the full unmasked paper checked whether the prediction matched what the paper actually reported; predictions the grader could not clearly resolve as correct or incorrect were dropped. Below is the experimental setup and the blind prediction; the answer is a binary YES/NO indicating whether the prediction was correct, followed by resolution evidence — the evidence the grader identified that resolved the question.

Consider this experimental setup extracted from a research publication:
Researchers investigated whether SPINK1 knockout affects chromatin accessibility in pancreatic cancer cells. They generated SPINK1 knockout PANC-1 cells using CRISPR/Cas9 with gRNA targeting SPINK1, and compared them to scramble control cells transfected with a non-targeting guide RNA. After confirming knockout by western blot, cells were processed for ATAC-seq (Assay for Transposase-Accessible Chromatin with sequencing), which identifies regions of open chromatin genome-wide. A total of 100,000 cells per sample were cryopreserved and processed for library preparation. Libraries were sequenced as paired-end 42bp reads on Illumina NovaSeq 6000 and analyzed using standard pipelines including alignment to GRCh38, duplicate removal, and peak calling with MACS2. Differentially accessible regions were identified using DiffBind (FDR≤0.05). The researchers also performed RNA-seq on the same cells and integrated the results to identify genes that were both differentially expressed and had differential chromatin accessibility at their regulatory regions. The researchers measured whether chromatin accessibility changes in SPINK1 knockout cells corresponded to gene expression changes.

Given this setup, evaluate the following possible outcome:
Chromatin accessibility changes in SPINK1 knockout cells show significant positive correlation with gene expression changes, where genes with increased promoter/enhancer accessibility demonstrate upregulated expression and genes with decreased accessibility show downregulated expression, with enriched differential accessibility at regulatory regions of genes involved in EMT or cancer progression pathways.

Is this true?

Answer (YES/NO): YES